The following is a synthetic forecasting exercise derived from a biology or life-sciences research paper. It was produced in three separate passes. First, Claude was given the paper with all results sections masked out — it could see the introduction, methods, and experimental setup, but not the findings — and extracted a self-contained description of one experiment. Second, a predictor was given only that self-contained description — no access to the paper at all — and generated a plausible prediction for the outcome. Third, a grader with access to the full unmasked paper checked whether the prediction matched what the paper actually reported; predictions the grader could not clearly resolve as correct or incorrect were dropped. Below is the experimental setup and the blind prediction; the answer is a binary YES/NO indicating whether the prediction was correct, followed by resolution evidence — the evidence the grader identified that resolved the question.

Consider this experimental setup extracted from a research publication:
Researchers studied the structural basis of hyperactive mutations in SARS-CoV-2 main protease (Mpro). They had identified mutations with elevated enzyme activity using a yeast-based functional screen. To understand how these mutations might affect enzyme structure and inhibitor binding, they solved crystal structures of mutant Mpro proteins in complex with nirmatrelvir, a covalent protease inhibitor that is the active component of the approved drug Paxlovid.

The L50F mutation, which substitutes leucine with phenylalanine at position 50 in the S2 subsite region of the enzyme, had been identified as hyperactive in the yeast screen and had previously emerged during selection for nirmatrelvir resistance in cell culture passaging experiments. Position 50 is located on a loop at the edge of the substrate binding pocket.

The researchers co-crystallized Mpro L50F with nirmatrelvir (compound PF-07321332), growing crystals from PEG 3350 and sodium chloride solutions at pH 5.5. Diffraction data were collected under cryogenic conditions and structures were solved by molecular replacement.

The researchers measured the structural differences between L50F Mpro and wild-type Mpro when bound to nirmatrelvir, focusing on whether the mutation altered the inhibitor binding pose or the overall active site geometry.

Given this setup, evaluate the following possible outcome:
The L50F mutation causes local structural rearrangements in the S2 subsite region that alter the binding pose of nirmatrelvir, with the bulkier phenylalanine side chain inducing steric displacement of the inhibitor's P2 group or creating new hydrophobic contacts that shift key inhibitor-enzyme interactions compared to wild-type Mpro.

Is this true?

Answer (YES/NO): NO